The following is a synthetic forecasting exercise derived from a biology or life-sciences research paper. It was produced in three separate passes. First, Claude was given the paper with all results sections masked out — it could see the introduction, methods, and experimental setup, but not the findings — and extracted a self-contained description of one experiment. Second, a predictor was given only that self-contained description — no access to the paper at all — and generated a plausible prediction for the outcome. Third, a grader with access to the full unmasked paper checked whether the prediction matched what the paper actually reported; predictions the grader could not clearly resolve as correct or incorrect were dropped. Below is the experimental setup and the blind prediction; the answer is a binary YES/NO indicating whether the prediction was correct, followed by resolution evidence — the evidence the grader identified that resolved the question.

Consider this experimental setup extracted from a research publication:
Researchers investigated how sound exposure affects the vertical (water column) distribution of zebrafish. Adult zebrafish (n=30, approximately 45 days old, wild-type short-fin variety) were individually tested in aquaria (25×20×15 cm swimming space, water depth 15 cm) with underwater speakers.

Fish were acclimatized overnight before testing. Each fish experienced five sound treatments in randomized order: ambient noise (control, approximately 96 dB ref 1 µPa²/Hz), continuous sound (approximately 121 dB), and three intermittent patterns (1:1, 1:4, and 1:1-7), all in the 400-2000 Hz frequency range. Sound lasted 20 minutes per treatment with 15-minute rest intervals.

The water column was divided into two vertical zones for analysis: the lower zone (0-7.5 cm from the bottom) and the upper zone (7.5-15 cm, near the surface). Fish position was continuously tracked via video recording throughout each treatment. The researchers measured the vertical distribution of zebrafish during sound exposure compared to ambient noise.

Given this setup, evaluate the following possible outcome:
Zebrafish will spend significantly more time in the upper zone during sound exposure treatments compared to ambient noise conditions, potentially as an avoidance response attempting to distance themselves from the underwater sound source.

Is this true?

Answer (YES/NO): NO